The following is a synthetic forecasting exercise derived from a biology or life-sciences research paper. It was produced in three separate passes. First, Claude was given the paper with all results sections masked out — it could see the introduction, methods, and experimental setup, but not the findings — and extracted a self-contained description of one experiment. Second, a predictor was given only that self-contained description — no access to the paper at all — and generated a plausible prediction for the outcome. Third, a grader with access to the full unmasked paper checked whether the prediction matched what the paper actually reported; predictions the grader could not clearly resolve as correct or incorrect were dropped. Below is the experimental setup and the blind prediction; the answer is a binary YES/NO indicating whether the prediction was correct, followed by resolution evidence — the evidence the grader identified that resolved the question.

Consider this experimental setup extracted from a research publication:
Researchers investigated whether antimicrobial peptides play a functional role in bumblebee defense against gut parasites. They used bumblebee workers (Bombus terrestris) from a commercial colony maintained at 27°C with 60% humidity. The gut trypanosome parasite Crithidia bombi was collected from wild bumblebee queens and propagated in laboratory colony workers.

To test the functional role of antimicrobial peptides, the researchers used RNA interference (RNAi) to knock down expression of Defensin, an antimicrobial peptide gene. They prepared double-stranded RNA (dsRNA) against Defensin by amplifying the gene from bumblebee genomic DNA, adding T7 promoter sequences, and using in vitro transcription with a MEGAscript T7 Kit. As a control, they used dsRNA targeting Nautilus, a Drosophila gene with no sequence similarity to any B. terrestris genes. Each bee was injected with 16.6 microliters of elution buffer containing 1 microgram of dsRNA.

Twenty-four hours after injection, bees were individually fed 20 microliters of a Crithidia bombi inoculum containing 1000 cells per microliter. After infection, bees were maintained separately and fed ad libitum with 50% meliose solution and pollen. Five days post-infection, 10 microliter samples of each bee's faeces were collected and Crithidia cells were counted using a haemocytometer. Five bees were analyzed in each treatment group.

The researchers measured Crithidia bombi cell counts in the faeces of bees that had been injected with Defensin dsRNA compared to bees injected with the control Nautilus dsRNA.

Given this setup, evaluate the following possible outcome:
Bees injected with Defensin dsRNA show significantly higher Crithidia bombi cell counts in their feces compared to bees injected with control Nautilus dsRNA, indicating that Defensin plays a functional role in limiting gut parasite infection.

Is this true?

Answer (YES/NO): YES